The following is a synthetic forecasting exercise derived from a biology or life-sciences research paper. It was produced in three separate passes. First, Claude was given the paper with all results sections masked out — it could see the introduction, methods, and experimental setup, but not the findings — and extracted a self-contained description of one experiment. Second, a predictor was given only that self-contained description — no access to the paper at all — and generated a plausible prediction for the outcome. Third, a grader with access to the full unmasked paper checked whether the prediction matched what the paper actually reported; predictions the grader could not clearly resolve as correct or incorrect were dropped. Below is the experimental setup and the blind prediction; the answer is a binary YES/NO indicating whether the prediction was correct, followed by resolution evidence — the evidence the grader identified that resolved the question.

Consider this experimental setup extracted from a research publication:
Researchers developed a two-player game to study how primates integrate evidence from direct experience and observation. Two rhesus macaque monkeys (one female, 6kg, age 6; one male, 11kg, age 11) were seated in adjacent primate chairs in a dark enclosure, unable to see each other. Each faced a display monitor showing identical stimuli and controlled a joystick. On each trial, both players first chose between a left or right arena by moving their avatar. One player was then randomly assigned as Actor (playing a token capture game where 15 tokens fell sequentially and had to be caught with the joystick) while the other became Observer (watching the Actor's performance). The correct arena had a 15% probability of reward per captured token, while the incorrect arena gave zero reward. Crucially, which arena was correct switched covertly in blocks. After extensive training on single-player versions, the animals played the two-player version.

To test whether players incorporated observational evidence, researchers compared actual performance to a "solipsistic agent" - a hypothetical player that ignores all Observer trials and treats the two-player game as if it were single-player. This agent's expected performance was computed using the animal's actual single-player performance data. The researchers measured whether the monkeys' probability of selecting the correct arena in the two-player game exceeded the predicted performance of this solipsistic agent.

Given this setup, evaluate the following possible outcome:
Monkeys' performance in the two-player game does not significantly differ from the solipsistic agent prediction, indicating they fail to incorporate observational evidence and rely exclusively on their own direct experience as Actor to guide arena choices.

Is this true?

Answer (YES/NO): NO